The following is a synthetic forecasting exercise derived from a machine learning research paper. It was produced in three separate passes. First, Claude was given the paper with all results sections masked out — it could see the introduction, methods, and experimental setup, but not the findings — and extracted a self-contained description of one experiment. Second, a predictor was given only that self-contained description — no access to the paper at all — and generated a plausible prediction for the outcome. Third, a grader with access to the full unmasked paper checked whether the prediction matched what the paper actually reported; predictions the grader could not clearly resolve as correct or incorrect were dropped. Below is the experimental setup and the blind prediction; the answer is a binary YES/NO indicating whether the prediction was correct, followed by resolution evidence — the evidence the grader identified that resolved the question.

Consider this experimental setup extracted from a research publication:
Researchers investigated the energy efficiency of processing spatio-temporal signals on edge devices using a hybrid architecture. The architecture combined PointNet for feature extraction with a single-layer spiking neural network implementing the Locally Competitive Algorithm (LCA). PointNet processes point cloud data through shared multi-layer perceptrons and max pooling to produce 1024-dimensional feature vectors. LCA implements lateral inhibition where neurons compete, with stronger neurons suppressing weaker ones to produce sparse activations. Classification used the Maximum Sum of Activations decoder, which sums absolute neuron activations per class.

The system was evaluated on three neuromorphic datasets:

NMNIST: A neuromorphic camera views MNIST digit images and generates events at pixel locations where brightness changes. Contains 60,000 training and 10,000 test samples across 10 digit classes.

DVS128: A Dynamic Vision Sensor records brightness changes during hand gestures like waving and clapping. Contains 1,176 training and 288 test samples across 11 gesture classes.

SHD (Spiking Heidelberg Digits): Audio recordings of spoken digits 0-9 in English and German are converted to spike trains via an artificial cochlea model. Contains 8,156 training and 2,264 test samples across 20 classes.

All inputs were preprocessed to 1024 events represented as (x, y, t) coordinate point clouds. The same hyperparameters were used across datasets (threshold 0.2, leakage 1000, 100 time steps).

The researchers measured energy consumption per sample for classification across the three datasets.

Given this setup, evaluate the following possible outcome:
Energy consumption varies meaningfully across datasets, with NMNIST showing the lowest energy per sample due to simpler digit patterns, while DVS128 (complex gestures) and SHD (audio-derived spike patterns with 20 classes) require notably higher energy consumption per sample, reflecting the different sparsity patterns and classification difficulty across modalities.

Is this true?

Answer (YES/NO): NO